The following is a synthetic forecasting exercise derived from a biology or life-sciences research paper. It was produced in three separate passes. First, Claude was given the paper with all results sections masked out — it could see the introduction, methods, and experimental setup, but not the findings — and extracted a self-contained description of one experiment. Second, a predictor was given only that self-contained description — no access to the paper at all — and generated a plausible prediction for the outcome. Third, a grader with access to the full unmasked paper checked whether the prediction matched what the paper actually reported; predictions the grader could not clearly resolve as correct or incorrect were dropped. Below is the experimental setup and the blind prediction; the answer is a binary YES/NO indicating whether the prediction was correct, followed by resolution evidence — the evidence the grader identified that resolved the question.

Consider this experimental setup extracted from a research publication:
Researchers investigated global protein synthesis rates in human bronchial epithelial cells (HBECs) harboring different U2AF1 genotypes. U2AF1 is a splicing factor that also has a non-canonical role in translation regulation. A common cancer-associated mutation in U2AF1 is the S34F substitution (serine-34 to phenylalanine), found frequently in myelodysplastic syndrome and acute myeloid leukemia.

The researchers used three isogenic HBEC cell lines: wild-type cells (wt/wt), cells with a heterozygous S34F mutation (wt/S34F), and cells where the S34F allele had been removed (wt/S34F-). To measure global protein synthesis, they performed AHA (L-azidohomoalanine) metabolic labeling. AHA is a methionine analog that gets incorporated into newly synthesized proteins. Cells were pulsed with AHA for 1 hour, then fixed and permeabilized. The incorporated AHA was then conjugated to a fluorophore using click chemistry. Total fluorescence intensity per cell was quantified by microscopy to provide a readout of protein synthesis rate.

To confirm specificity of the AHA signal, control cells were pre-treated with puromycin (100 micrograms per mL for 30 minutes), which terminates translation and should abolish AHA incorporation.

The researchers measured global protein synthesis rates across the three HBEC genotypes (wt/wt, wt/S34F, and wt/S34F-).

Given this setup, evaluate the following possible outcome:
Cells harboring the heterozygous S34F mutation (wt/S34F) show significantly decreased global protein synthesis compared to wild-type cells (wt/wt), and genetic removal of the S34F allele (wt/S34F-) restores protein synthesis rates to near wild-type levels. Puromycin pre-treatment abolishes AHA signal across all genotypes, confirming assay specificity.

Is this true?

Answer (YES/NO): NO